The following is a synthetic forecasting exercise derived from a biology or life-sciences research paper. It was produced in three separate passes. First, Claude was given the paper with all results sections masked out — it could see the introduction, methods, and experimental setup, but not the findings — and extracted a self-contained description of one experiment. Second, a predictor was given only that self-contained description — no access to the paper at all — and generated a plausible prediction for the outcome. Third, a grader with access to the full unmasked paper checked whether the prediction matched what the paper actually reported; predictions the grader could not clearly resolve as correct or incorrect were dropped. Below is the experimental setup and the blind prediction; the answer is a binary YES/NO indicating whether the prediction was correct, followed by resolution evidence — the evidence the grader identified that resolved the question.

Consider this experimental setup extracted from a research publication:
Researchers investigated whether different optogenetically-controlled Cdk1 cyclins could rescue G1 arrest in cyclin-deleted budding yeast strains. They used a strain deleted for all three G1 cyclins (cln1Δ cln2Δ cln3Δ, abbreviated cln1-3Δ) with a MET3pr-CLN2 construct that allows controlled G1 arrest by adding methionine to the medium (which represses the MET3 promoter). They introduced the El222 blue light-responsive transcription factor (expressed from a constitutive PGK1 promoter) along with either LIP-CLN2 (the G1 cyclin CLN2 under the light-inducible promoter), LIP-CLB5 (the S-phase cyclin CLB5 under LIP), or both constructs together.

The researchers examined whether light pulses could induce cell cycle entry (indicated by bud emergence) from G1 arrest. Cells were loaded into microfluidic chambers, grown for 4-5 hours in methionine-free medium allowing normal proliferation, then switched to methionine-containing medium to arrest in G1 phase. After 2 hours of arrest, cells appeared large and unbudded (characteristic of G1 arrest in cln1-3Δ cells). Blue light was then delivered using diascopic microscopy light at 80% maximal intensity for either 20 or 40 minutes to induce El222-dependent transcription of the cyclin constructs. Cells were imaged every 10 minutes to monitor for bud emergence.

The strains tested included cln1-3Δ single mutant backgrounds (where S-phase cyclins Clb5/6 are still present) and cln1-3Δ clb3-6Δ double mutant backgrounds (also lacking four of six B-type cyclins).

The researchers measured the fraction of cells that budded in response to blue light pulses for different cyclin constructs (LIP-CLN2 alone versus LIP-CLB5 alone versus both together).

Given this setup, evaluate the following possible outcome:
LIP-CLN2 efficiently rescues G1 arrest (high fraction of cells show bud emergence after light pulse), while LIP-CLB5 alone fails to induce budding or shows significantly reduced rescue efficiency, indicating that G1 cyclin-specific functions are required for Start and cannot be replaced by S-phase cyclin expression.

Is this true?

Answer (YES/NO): YES